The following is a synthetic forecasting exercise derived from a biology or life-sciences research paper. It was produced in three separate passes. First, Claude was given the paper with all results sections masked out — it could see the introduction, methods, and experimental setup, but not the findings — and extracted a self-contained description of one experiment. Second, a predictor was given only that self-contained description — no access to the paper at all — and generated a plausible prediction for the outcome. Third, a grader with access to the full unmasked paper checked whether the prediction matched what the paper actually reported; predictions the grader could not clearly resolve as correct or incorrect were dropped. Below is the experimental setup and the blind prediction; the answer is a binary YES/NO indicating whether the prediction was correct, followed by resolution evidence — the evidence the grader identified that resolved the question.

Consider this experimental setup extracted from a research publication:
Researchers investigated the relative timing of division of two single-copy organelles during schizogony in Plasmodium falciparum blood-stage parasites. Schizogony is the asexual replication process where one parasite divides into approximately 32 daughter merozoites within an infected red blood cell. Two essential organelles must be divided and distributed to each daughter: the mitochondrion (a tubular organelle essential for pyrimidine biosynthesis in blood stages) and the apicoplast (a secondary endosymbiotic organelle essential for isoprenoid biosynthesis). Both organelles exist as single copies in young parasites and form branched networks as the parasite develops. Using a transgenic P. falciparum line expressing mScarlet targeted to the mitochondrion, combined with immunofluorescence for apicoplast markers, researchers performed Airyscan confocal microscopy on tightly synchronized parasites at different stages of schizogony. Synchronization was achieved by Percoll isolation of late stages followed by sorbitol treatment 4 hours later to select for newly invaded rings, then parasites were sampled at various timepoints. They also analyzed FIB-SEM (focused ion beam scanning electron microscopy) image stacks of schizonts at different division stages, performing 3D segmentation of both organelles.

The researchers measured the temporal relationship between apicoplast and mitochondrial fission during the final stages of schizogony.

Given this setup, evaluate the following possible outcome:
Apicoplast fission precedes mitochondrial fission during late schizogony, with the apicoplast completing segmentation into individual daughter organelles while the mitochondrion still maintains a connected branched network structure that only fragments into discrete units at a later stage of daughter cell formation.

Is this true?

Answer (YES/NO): YES